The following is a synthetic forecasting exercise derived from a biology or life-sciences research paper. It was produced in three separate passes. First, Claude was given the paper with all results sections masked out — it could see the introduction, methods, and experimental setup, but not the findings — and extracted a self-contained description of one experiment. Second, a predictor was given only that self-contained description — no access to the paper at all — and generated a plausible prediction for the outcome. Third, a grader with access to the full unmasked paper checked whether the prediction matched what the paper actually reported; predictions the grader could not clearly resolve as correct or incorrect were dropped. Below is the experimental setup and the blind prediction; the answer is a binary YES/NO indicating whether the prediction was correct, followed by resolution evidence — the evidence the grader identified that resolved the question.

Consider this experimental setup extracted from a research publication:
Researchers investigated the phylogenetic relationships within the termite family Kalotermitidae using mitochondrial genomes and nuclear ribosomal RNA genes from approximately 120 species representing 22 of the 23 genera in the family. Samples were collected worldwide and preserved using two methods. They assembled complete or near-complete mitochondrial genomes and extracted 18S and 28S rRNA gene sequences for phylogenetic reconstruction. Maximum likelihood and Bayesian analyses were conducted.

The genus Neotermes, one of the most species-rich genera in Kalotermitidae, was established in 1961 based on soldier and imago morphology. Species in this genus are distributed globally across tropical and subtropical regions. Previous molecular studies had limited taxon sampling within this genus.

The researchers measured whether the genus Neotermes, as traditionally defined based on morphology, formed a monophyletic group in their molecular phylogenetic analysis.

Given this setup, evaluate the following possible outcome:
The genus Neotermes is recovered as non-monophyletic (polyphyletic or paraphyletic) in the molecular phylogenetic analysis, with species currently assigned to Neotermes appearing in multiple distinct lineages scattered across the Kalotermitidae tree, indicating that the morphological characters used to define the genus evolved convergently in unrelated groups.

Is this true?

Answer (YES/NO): YES